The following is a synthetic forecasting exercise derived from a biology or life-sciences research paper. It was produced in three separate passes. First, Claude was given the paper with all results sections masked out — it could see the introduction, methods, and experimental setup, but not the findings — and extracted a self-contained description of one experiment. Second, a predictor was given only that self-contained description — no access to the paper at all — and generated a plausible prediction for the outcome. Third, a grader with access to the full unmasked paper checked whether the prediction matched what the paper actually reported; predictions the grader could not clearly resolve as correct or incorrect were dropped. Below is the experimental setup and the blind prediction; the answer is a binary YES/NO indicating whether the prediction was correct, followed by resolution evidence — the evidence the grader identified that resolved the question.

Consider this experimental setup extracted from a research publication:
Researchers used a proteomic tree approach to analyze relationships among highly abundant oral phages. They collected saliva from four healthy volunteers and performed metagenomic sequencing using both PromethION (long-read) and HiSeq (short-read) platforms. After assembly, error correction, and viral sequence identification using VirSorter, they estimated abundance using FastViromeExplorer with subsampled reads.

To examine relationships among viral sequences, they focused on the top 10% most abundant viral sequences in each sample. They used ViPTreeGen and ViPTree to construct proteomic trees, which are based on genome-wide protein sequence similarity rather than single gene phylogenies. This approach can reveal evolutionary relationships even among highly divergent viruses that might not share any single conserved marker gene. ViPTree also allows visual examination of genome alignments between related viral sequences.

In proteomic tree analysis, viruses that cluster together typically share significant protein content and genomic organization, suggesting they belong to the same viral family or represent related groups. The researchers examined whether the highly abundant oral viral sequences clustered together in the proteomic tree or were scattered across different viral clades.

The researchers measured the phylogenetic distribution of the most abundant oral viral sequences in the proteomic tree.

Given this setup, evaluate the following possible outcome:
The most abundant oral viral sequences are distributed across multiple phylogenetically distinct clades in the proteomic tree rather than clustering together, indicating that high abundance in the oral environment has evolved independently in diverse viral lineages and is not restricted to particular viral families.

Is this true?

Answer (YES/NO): YES